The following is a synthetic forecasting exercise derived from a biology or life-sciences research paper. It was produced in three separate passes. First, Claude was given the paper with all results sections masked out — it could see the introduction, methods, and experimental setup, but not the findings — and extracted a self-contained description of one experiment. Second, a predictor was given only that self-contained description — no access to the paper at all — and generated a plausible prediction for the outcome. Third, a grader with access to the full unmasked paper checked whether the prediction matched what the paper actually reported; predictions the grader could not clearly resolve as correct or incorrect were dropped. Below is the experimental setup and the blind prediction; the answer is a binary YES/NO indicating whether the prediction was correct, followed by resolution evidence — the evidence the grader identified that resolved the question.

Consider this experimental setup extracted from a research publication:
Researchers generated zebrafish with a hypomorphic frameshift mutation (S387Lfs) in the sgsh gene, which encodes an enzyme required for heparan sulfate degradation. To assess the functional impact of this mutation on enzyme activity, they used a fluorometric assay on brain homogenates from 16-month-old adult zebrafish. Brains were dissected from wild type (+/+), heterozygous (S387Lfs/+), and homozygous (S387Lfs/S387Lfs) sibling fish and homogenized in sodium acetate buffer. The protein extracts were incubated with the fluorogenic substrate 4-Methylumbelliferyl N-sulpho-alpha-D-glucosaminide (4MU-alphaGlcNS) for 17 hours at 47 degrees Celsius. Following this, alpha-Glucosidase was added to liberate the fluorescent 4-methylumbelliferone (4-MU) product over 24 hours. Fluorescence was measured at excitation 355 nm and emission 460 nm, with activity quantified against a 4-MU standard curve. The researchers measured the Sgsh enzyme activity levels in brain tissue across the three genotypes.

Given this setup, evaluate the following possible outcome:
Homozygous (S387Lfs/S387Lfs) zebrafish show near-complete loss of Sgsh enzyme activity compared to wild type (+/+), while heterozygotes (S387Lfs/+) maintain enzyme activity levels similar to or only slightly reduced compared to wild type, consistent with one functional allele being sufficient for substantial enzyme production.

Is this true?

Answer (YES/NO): NO